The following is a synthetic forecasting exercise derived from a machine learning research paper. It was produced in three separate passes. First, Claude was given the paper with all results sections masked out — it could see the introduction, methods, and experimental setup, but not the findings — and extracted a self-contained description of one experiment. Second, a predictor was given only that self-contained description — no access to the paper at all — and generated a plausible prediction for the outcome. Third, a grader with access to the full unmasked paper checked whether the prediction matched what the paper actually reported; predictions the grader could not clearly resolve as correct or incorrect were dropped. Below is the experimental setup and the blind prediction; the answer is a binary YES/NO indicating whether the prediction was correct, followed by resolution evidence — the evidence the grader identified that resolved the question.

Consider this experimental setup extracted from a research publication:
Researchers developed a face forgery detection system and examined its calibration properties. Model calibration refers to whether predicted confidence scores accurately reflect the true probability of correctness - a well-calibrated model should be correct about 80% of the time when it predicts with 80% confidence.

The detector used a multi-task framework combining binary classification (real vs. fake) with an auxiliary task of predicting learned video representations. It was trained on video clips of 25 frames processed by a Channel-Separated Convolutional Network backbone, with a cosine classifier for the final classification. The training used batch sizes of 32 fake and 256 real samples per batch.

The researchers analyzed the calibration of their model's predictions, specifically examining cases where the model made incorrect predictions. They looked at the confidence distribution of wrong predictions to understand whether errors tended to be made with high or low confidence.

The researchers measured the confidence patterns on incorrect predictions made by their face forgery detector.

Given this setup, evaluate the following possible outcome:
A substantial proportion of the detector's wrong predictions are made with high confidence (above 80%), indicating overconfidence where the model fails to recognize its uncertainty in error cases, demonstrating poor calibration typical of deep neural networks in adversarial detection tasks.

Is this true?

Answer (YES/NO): YES